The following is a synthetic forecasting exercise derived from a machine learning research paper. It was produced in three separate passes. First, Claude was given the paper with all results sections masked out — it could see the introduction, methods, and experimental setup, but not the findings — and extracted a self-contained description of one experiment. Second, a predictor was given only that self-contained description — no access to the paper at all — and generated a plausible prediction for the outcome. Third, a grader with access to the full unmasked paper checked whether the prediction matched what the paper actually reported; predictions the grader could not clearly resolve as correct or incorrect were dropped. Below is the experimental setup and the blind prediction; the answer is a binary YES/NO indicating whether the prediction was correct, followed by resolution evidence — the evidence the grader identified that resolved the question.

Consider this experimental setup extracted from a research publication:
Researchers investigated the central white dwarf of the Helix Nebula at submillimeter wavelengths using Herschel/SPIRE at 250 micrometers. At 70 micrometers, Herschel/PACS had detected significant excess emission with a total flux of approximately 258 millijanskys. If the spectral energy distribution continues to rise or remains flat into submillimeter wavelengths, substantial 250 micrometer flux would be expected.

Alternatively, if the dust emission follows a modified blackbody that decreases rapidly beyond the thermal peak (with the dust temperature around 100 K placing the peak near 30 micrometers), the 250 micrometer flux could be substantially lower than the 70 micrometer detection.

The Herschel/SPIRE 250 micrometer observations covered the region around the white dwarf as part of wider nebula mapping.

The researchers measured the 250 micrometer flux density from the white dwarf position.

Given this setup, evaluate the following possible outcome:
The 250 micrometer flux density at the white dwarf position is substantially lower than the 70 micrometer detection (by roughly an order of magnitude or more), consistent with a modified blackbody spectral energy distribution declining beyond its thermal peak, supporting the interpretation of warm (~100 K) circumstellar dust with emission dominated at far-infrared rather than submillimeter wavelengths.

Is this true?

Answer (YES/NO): NO